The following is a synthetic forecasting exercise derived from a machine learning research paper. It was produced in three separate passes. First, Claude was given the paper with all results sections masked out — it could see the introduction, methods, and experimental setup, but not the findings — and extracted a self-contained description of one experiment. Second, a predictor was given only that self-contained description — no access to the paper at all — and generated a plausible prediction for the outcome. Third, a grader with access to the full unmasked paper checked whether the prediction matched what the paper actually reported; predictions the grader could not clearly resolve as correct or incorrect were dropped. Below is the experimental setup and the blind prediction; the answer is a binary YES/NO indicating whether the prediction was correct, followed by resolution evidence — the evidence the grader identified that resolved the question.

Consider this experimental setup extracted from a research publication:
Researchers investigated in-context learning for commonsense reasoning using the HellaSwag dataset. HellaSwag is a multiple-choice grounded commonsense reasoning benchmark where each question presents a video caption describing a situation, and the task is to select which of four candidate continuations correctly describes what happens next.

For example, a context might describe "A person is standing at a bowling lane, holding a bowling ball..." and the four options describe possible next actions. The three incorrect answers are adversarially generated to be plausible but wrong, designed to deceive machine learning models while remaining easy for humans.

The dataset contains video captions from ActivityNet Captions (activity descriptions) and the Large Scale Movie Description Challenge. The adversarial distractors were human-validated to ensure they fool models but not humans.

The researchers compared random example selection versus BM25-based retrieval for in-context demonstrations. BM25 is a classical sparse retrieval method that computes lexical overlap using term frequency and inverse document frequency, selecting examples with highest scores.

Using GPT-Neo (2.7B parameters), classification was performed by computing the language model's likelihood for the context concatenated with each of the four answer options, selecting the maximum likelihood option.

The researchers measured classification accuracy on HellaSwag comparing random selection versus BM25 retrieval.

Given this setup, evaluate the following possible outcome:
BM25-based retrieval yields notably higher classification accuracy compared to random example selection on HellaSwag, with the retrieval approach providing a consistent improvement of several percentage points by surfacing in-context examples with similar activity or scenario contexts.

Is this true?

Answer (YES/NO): NO